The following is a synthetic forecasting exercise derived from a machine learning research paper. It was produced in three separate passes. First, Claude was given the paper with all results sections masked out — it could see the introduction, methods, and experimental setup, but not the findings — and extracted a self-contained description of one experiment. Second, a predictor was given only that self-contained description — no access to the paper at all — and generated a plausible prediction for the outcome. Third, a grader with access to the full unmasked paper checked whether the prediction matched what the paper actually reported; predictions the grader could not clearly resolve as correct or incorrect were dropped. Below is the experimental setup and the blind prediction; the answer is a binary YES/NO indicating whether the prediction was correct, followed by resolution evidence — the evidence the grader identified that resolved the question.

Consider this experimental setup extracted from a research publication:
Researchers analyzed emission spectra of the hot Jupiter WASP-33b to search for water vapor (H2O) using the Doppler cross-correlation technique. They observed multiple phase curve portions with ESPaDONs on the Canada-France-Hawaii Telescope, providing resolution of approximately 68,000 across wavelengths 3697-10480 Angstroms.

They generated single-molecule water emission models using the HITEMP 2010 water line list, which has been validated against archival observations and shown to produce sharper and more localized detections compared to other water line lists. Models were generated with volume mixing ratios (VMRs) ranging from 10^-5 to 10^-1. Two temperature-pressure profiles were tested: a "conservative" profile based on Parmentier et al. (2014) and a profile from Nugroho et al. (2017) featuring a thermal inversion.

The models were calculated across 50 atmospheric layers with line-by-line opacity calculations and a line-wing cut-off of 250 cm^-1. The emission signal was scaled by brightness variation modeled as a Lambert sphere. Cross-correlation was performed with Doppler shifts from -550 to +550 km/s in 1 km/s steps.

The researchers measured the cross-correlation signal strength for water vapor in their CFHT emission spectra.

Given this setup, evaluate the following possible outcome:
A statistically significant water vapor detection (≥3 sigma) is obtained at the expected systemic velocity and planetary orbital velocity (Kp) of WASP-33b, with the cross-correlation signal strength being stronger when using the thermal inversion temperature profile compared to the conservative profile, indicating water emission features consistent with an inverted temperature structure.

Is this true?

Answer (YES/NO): NO